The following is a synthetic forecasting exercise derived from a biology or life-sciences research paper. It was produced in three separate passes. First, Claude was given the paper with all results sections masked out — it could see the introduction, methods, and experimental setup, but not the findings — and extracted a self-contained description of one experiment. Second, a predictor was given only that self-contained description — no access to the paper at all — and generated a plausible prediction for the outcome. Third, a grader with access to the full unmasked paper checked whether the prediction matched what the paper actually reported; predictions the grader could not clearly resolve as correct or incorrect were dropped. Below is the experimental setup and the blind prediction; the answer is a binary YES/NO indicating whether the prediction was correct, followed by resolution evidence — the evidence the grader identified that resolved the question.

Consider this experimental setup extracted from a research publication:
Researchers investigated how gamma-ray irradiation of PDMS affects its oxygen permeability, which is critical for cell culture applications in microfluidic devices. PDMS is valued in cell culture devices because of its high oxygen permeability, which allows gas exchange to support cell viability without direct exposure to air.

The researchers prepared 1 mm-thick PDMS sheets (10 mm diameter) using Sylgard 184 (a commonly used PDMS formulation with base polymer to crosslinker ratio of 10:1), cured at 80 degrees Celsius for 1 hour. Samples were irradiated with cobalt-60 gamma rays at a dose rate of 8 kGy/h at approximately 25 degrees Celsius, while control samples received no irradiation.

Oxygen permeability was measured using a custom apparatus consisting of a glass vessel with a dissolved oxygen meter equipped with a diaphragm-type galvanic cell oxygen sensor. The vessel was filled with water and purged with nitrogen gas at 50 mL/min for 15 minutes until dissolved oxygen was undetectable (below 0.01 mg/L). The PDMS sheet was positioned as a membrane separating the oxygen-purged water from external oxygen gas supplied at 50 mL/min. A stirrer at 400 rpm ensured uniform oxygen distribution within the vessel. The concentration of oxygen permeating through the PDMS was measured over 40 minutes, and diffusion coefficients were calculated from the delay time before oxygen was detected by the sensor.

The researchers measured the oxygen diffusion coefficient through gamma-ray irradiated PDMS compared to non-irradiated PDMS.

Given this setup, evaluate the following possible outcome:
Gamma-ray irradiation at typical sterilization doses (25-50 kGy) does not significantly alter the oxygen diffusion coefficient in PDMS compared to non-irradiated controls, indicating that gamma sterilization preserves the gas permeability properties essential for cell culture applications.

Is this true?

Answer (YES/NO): NO